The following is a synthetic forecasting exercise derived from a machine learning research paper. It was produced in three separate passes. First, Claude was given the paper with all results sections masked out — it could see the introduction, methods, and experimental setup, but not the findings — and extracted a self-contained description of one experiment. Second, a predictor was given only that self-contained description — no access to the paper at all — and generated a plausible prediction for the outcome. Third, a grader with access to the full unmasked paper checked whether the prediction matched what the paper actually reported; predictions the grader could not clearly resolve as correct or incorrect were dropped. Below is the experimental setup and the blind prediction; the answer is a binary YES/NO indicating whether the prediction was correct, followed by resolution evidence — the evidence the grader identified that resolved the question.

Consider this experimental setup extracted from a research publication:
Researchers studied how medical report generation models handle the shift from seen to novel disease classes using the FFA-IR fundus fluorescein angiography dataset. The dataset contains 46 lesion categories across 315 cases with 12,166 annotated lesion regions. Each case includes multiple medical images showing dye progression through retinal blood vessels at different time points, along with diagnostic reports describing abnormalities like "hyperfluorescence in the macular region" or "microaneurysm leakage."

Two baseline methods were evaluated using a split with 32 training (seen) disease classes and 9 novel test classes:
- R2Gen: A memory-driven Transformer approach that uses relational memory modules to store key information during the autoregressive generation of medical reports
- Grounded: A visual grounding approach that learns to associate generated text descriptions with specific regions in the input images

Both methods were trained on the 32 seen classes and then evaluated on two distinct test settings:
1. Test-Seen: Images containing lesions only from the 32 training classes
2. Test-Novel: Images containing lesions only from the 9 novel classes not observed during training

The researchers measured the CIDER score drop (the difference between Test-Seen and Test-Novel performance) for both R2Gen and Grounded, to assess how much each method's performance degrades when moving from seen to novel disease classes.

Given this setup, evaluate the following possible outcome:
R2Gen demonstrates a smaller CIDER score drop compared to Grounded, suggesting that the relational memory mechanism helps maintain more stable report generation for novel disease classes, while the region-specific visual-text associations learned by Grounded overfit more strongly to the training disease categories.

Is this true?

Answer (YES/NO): NO